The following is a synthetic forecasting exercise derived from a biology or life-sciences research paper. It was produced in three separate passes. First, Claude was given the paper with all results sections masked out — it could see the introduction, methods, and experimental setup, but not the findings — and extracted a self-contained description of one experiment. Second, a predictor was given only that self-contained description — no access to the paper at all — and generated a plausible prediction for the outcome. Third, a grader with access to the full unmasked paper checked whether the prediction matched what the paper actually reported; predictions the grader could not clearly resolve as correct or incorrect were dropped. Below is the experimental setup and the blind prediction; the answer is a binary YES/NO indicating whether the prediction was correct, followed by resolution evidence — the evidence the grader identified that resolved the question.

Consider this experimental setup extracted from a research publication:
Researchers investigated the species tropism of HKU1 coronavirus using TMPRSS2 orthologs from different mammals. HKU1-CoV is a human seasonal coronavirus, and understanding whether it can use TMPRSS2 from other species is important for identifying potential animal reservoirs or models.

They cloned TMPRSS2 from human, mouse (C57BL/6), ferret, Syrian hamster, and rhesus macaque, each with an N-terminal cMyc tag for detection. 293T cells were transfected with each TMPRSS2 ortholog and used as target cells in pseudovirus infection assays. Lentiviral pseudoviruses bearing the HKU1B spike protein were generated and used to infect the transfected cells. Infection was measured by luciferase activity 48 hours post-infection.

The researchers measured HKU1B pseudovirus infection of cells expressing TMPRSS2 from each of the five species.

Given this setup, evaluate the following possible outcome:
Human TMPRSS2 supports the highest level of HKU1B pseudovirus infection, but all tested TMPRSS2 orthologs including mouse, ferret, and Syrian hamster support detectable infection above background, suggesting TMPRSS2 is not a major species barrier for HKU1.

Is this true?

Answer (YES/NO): NO